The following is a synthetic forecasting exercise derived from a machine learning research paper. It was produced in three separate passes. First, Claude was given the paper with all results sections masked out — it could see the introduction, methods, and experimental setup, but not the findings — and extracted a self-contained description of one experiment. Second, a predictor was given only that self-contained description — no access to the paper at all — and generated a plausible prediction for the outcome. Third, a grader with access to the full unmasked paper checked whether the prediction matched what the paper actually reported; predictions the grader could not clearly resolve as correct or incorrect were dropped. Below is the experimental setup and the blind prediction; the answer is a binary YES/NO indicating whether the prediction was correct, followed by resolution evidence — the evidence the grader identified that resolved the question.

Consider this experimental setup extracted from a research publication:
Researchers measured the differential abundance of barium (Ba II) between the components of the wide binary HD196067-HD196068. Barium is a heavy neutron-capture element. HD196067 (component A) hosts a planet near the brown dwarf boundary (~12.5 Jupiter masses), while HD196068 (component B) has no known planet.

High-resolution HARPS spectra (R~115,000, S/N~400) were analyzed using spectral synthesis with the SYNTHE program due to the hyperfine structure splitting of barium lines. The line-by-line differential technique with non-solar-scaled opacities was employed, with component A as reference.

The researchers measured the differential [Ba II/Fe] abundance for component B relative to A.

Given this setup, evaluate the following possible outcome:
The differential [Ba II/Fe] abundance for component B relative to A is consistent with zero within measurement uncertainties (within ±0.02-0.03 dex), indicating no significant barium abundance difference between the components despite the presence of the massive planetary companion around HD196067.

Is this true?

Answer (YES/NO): YES